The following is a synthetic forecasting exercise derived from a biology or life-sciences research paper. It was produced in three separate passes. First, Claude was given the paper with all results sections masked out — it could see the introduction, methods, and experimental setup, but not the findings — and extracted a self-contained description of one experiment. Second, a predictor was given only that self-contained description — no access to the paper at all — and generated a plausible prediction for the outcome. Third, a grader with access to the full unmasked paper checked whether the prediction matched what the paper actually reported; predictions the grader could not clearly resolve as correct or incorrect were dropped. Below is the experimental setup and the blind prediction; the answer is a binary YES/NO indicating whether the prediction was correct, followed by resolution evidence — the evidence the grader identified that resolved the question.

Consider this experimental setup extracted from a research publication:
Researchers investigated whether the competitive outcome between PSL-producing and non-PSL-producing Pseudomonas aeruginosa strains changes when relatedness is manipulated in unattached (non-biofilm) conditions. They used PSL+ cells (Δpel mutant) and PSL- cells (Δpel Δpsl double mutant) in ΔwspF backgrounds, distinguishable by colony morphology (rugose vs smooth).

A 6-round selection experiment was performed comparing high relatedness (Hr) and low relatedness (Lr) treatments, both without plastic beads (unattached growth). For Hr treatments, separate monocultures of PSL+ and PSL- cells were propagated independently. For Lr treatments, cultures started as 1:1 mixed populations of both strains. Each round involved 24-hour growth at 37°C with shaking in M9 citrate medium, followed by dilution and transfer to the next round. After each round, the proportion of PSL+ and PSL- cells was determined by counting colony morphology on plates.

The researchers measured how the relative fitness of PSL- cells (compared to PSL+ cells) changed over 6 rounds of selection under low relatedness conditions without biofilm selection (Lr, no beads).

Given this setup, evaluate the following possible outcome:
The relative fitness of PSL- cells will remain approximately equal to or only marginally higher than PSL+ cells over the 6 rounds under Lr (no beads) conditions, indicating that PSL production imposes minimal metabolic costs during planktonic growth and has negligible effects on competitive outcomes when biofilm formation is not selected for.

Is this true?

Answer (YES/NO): YES